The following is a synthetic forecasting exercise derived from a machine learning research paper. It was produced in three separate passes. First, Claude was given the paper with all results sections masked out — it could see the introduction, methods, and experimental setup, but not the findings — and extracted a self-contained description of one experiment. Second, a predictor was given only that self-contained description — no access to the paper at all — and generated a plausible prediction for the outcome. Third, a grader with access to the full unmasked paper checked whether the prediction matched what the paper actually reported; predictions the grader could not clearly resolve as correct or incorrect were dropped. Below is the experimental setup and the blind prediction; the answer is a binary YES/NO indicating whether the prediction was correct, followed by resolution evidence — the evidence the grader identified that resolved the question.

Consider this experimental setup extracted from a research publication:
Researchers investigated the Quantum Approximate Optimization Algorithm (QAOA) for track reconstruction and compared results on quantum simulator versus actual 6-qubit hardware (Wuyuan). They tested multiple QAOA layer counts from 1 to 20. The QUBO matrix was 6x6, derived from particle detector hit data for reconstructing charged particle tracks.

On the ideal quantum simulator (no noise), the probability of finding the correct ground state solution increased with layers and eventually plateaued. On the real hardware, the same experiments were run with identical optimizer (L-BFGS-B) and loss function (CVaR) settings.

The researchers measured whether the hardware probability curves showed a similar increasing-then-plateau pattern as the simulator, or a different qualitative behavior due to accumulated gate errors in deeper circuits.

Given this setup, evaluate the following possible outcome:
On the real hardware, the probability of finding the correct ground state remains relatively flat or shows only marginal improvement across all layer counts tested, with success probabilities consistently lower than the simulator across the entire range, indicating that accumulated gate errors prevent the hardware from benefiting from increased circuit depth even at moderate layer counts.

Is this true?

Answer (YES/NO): NO